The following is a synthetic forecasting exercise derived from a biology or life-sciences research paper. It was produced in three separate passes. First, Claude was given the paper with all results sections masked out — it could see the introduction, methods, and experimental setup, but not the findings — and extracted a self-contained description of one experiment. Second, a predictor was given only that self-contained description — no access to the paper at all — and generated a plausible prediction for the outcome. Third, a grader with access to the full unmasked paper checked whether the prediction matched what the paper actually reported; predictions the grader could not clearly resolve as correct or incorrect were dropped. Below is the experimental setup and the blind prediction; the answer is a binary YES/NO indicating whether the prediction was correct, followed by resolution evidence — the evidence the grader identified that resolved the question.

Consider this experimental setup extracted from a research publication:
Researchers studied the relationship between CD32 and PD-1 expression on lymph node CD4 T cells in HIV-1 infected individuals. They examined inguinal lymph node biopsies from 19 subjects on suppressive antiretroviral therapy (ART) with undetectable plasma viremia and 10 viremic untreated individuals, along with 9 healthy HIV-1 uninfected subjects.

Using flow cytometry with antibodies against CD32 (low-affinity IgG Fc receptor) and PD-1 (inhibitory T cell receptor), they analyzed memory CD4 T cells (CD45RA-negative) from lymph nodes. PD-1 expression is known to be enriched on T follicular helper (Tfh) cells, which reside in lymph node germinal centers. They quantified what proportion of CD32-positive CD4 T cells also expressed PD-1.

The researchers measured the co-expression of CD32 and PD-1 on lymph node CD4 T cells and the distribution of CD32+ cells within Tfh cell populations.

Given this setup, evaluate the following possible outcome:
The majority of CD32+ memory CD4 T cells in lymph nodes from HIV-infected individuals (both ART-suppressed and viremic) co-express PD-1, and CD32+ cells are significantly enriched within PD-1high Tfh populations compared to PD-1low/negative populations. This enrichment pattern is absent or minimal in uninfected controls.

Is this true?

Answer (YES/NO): NO